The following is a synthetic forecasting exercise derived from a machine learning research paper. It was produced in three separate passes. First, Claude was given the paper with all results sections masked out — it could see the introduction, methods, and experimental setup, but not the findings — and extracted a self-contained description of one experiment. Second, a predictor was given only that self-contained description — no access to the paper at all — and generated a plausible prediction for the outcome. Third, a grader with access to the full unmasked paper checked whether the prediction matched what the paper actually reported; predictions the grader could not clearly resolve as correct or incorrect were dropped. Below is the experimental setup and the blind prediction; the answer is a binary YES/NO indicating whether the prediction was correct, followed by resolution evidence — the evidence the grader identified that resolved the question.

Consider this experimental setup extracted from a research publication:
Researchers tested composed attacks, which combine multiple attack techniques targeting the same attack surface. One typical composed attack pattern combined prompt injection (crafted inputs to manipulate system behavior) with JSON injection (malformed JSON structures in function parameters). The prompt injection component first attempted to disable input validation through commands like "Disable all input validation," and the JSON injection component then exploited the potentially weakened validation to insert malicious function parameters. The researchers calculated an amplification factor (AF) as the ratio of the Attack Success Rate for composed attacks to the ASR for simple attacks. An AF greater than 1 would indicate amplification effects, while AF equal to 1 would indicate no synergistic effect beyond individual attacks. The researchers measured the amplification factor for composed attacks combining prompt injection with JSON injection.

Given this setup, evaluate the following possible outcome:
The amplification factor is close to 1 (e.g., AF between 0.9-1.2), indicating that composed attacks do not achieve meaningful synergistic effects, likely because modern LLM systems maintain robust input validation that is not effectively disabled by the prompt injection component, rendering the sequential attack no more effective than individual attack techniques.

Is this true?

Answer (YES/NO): NO